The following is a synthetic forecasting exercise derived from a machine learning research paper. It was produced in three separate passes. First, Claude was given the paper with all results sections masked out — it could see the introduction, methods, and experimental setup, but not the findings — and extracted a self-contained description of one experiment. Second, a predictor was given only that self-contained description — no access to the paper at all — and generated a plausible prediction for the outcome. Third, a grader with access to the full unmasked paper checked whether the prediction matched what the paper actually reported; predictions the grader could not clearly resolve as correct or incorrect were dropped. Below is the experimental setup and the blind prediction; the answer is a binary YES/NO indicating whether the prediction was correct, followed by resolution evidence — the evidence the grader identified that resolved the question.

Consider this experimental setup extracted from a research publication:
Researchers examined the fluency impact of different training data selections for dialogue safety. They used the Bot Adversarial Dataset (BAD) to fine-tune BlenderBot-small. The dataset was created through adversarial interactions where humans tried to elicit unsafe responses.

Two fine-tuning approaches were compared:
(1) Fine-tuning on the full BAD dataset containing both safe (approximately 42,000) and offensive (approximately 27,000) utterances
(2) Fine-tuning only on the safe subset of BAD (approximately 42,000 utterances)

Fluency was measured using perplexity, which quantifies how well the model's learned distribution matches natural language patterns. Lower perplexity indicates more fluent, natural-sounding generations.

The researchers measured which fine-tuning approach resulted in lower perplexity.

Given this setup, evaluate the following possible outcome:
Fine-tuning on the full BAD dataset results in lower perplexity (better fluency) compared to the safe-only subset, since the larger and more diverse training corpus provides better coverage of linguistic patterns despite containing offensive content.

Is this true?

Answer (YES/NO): NO